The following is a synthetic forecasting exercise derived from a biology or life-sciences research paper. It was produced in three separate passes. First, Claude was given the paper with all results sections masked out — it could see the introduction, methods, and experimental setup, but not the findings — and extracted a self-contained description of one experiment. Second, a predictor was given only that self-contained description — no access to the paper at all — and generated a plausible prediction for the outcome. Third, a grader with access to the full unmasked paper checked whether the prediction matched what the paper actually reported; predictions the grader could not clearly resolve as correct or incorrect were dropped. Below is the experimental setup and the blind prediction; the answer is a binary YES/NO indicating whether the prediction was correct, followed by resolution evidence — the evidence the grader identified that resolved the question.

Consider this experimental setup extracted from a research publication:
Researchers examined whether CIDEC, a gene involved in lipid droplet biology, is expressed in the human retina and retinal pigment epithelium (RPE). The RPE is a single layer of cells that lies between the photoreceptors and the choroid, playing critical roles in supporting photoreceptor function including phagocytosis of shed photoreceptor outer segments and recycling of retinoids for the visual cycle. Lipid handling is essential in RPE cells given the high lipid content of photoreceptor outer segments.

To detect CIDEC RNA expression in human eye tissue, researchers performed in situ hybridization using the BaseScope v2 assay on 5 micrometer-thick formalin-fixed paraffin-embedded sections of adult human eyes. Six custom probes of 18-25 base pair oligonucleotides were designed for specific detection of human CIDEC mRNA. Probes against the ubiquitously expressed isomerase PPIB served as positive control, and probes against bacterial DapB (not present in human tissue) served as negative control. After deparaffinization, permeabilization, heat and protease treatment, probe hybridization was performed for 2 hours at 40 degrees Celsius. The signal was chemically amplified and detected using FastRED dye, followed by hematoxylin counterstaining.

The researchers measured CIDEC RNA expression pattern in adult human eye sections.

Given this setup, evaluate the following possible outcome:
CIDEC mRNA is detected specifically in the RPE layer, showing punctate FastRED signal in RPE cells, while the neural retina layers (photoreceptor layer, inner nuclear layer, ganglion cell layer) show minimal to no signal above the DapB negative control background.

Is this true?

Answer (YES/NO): NO